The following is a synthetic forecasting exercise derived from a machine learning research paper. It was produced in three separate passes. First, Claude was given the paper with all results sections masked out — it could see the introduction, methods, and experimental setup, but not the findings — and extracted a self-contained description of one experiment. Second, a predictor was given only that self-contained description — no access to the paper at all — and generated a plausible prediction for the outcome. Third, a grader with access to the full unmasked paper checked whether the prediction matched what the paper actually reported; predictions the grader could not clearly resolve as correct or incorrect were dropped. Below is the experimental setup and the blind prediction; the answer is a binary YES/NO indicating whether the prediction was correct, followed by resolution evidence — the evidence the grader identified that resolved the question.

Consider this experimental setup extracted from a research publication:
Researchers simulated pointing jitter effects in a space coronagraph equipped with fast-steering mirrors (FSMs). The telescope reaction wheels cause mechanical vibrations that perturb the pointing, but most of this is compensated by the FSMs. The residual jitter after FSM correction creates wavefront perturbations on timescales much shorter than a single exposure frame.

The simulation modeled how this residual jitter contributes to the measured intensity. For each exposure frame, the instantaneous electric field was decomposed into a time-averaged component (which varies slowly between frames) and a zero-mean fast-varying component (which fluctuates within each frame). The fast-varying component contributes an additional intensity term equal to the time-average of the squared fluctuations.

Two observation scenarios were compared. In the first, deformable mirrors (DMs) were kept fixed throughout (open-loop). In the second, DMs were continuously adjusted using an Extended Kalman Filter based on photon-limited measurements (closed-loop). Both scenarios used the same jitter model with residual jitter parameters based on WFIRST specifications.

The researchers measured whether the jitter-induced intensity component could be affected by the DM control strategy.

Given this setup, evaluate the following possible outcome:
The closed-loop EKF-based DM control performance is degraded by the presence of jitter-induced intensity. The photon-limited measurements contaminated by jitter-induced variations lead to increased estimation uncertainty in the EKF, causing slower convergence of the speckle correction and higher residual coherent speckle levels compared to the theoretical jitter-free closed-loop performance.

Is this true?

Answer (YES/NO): NO